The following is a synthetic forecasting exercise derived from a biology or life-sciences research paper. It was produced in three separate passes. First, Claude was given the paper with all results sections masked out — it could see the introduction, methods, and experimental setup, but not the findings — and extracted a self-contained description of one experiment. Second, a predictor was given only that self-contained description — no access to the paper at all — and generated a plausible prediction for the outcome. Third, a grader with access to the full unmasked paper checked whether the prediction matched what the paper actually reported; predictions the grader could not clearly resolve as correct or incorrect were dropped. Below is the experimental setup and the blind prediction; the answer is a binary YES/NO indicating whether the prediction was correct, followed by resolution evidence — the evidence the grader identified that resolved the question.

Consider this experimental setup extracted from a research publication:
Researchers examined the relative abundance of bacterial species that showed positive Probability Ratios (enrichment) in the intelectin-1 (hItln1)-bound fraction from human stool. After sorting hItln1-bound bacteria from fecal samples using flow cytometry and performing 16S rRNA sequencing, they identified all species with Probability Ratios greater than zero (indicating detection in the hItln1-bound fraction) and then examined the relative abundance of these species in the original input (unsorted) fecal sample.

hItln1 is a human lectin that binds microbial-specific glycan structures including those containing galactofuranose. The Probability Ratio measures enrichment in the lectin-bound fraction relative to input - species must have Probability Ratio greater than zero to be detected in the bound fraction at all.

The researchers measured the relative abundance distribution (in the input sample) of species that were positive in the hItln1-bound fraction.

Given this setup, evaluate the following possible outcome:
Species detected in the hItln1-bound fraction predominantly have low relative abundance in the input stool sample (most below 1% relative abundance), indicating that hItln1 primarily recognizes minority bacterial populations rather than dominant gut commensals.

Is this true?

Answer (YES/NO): YES